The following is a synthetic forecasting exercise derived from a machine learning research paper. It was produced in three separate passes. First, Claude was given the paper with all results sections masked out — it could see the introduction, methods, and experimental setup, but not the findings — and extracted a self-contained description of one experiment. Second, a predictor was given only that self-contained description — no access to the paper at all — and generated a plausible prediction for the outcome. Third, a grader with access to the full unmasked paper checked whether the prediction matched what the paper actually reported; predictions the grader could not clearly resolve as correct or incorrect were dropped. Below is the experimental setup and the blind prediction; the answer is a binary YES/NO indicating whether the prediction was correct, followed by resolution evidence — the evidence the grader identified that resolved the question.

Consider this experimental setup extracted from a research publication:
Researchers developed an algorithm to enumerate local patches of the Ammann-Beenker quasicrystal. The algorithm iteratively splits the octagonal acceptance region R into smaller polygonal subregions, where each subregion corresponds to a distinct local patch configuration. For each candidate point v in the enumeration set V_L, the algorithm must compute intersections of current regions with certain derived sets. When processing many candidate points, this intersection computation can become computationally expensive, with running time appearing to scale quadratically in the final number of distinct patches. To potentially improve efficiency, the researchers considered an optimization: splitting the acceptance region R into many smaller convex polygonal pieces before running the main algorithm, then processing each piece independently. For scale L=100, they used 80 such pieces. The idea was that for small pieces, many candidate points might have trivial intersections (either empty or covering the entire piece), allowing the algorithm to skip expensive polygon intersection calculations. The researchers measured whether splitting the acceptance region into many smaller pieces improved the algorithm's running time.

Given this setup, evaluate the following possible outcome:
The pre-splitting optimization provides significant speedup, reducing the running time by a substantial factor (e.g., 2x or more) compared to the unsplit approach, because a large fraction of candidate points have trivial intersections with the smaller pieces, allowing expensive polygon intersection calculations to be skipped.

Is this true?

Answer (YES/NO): YES